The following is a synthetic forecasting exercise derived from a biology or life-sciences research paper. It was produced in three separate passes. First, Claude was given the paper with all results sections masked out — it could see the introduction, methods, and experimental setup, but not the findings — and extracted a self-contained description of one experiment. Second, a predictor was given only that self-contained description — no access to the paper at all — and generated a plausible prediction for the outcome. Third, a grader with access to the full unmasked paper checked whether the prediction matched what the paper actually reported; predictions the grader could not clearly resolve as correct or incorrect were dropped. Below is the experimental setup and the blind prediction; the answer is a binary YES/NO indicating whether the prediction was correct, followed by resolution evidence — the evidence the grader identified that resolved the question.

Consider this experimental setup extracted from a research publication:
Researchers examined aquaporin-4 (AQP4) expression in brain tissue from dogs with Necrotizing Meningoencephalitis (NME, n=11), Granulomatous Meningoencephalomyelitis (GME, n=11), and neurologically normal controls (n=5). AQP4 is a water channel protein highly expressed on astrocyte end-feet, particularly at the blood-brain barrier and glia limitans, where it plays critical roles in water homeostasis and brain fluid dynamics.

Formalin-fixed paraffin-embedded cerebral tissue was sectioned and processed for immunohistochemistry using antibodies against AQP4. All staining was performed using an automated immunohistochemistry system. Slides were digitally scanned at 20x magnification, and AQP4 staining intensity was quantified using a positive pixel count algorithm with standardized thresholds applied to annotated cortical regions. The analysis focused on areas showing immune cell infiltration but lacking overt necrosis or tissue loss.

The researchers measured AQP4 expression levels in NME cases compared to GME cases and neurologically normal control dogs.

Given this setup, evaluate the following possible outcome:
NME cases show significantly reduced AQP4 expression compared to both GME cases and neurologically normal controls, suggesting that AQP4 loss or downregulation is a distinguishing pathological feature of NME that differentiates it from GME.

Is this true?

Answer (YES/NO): YES